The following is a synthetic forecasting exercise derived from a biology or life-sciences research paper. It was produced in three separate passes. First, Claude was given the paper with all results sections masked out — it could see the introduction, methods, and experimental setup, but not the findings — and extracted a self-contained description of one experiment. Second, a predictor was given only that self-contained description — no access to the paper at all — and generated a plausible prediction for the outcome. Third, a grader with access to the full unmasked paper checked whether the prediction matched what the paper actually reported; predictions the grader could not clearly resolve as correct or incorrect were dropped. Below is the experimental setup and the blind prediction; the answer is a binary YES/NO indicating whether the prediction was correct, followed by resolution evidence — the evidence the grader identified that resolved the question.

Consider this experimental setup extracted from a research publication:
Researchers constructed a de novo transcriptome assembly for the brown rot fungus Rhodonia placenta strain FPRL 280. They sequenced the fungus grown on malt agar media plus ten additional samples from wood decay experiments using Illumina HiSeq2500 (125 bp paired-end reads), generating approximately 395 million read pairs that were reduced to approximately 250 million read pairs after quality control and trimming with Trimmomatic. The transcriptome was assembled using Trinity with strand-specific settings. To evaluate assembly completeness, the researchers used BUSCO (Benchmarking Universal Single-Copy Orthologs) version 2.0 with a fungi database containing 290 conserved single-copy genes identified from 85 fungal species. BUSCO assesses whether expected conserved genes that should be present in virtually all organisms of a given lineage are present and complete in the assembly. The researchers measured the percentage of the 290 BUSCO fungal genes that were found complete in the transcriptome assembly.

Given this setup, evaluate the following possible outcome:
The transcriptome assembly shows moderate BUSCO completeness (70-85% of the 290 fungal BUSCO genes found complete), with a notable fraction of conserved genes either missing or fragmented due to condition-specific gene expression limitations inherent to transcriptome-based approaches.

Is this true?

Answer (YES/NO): NO